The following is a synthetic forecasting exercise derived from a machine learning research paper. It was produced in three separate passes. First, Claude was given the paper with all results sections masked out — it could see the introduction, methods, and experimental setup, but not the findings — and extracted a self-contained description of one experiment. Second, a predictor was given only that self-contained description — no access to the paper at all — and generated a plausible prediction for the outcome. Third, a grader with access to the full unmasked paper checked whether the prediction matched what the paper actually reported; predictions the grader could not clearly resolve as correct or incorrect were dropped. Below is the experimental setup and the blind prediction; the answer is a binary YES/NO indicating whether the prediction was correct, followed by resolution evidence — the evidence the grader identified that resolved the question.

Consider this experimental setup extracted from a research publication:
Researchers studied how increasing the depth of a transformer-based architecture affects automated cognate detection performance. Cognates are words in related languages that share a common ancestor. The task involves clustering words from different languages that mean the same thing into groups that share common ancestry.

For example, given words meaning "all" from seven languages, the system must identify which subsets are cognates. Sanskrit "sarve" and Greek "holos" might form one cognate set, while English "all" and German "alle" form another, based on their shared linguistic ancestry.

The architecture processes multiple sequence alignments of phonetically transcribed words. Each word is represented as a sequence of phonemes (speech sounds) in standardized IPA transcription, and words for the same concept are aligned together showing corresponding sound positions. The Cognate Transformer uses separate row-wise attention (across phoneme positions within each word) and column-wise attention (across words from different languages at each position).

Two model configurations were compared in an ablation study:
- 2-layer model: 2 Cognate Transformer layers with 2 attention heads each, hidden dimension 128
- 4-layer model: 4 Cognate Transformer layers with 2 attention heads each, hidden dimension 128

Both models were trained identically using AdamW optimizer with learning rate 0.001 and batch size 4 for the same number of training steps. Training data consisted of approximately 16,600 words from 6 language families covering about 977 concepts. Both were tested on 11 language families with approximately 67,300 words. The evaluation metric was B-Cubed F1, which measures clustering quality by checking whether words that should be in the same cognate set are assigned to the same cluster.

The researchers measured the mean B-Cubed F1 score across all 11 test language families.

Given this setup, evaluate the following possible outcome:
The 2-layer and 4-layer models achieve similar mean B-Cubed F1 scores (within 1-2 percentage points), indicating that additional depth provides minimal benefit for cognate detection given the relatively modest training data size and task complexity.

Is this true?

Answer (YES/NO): YES